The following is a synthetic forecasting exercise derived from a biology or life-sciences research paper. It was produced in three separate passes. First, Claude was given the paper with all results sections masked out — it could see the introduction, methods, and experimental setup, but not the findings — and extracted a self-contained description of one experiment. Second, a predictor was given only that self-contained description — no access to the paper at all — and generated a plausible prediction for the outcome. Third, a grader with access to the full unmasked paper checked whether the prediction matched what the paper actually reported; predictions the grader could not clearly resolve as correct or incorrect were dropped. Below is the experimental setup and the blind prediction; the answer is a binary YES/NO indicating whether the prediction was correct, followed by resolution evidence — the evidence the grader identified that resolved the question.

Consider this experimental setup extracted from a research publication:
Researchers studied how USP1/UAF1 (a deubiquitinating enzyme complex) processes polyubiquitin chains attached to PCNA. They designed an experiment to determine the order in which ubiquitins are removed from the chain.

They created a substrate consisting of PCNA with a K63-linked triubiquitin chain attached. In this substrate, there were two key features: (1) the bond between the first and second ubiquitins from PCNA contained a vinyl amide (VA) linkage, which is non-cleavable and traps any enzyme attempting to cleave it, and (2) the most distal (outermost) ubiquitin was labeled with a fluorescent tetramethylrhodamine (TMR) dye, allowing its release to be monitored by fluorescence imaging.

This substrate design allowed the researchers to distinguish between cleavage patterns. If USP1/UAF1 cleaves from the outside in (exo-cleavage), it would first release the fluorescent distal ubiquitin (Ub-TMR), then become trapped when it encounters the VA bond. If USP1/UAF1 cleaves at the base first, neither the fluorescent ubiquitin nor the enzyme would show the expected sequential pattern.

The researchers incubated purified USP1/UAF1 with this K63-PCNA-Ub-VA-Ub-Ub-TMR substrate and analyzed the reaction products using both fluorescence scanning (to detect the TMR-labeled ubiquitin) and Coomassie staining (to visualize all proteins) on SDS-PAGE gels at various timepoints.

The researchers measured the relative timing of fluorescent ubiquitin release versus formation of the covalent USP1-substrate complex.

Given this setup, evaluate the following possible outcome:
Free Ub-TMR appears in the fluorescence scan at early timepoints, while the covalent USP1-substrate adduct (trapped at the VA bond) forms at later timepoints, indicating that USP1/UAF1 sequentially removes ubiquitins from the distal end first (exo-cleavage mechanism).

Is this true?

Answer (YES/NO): YES